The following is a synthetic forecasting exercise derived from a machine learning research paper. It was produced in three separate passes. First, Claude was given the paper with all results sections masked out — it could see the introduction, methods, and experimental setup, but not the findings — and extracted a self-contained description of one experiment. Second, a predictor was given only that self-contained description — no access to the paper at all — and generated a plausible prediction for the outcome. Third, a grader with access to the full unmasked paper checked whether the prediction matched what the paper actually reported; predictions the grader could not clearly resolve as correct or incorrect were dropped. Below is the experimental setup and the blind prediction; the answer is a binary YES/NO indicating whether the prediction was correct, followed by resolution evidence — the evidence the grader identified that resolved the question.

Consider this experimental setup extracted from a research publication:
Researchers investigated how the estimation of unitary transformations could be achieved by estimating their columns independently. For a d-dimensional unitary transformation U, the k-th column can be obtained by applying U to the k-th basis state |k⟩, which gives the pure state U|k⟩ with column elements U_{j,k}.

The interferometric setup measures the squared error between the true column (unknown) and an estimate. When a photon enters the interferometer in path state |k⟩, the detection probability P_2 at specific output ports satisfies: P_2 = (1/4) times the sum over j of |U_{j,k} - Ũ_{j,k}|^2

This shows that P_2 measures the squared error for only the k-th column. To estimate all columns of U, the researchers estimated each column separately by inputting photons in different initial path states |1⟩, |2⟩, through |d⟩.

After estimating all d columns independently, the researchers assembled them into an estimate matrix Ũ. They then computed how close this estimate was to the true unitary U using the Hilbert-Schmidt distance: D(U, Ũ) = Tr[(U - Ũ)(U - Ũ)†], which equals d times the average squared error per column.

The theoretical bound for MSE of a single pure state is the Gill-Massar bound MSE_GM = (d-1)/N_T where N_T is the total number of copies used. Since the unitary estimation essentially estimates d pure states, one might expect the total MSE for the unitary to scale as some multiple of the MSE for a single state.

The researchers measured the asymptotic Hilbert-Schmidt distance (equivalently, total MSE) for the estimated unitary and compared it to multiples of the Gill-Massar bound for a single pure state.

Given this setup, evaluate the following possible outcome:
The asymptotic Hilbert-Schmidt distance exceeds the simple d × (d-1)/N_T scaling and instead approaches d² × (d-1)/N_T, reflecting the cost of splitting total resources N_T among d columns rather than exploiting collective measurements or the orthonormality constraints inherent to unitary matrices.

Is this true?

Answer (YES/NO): NO